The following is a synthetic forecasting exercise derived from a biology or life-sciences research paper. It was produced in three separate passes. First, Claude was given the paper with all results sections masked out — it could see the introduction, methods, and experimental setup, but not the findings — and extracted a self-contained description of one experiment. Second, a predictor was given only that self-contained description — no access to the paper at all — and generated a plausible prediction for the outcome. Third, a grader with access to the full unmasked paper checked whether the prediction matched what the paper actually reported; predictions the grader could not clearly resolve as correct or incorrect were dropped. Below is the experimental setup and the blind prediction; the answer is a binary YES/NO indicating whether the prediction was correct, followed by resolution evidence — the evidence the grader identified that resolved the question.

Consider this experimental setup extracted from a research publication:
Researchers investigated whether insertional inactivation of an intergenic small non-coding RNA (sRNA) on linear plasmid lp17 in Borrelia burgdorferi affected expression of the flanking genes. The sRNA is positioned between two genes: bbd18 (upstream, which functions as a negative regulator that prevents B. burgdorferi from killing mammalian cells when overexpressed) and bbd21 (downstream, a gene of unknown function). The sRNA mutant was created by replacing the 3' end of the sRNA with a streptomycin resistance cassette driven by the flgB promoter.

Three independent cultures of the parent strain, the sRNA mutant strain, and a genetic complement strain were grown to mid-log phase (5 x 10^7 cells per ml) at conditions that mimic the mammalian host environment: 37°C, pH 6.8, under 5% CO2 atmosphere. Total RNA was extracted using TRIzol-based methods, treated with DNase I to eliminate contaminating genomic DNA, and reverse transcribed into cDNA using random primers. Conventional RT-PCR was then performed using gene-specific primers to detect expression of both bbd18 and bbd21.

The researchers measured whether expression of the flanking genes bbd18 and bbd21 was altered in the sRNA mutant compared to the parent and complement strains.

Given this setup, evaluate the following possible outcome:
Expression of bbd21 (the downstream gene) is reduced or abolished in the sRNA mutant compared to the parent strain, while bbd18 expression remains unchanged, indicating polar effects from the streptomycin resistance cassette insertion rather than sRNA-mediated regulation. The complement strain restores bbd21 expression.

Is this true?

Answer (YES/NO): NO